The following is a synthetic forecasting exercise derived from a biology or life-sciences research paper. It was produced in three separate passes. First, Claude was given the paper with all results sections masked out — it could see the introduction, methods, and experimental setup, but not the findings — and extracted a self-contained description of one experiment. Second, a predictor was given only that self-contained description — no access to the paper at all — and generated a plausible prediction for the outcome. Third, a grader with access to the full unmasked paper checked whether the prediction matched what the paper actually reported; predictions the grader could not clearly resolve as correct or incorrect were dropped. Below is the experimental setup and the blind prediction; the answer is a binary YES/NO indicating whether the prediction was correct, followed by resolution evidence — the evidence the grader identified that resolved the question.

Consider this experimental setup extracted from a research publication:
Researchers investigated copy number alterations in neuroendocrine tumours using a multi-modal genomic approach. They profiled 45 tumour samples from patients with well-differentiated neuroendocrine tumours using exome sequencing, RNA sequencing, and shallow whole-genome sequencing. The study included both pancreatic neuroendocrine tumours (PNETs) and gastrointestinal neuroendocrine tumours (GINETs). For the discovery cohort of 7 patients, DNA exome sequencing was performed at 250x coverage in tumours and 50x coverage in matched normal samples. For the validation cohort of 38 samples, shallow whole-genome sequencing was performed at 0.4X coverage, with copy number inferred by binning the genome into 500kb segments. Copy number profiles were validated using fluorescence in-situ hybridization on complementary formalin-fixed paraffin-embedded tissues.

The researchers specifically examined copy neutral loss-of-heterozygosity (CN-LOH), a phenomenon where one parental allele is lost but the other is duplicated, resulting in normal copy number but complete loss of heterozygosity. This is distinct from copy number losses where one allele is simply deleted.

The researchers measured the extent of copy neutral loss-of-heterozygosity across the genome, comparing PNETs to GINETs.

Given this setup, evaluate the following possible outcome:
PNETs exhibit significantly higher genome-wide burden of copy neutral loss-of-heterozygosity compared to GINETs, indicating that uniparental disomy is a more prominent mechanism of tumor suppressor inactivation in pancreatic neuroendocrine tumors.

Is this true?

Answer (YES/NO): YES